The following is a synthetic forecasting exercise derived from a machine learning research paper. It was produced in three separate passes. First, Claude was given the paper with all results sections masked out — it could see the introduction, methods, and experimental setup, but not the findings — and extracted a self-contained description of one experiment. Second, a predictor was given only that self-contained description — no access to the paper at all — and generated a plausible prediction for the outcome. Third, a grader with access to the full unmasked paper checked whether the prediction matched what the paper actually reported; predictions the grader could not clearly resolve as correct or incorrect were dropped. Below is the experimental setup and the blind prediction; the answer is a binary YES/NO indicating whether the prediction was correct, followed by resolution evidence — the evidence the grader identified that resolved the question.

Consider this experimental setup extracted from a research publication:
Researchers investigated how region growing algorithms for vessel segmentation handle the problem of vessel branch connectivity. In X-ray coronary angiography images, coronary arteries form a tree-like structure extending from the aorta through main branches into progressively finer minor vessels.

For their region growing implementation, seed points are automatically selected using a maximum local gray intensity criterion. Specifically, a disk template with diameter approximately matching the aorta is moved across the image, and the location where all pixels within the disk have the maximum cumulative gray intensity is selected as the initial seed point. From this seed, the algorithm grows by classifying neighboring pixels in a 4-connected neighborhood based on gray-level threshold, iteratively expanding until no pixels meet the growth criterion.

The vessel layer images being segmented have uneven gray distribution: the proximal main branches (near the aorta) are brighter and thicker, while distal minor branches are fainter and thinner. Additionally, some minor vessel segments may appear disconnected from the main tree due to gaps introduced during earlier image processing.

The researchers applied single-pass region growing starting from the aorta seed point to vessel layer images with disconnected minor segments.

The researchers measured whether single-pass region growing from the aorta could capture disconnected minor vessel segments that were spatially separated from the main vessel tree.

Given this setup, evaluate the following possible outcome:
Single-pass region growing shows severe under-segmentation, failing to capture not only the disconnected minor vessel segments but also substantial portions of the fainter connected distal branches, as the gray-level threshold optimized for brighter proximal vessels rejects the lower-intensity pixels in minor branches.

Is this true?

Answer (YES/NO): NO